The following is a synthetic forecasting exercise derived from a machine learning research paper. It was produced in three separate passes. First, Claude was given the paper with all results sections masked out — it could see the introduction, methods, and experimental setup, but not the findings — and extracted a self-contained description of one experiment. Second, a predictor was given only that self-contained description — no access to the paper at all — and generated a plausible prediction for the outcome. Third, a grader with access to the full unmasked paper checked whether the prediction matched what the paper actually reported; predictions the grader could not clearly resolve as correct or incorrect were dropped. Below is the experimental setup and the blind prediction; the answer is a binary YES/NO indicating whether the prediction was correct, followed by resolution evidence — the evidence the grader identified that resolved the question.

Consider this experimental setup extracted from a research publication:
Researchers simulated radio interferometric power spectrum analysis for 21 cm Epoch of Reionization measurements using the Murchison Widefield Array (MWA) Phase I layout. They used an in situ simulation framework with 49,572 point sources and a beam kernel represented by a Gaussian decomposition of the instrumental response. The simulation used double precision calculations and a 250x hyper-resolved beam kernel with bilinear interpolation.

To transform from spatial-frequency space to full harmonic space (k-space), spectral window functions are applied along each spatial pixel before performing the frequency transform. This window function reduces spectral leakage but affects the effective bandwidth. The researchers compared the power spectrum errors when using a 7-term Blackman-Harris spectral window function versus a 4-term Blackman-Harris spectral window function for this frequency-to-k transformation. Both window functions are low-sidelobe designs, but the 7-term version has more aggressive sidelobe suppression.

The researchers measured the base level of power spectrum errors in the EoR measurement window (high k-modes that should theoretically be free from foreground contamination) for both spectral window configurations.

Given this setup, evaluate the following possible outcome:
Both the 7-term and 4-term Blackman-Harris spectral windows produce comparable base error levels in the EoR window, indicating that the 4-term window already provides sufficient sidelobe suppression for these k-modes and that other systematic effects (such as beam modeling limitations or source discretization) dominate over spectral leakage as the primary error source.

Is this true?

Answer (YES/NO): NO